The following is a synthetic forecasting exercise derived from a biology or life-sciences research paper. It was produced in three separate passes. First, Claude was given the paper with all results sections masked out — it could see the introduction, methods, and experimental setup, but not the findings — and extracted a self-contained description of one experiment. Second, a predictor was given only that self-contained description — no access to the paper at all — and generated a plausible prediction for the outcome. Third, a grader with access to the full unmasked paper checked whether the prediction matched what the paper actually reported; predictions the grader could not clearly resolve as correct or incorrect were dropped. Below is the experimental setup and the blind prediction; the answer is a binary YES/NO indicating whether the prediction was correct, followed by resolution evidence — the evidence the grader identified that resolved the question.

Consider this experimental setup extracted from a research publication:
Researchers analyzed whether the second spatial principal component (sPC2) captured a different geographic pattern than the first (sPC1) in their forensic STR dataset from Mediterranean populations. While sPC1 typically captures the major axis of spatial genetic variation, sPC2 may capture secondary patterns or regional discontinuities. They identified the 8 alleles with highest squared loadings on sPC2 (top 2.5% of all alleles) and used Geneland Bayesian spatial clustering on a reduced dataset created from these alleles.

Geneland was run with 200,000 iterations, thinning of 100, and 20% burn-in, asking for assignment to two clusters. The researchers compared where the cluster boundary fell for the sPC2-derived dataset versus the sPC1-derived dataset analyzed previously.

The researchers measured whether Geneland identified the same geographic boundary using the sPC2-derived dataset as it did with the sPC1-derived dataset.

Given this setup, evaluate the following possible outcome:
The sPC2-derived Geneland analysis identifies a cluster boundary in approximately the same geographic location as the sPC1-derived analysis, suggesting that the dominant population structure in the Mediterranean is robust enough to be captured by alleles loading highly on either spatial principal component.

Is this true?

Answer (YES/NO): NO